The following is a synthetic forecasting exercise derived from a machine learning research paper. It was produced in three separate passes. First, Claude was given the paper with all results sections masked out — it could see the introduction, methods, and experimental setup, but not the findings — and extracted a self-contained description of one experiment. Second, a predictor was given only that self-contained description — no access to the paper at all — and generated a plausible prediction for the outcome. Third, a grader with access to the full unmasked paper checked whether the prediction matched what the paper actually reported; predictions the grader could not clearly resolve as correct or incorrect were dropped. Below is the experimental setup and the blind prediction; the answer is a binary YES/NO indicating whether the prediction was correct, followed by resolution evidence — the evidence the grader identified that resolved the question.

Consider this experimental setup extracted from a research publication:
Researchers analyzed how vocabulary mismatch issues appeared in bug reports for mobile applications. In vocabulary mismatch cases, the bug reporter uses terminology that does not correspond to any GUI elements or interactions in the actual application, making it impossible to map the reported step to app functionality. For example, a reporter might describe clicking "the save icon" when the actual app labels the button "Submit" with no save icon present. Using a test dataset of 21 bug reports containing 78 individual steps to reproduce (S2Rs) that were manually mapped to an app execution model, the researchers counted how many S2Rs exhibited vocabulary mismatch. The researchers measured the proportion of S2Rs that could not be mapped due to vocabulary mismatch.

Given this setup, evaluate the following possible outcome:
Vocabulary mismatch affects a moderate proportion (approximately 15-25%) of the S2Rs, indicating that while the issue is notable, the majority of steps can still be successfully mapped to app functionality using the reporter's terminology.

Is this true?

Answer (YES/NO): NO